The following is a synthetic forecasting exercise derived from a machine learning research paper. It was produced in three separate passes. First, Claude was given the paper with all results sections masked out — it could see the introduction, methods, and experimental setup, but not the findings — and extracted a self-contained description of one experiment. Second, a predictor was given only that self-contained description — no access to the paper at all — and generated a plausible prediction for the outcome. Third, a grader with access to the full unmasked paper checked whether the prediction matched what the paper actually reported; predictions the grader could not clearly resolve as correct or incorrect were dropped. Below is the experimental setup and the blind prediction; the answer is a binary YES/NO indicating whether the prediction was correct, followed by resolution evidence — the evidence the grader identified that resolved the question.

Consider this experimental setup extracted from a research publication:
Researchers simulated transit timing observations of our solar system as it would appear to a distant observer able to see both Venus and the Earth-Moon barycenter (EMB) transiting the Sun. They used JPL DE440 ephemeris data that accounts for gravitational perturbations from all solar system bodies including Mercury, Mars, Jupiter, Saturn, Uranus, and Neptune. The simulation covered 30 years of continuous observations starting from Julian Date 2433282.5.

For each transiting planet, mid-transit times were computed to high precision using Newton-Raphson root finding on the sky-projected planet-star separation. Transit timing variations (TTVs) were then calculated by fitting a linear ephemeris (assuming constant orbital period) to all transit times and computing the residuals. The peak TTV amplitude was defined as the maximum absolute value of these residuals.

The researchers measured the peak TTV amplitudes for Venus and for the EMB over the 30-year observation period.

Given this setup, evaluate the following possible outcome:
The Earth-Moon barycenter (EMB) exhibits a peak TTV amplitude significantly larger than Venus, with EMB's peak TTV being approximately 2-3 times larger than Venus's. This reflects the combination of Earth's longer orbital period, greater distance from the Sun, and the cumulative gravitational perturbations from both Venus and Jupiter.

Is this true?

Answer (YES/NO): NO